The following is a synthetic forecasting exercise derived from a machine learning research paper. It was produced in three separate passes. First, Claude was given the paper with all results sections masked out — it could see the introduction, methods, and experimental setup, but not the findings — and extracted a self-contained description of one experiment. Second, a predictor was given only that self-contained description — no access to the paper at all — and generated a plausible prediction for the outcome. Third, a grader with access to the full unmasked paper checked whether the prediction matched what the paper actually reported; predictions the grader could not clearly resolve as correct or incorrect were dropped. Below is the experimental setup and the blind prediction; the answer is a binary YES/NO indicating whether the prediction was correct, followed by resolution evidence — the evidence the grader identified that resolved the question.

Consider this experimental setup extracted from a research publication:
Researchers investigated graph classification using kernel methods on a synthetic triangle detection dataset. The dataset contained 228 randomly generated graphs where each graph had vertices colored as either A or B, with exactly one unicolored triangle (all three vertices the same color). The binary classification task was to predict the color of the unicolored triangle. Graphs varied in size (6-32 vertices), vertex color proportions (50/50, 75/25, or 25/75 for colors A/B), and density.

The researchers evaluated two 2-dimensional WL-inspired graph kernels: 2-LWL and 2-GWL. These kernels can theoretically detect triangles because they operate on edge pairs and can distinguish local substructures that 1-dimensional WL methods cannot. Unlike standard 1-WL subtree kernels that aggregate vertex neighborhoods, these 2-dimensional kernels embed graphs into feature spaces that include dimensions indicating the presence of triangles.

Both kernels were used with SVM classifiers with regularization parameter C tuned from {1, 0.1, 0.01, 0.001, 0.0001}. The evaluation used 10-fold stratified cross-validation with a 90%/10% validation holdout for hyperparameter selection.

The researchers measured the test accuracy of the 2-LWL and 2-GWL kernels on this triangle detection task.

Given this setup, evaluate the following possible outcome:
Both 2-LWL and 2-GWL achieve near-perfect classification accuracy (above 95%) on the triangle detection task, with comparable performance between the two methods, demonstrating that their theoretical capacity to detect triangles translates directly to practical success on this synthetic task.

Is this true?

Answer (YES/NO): NO